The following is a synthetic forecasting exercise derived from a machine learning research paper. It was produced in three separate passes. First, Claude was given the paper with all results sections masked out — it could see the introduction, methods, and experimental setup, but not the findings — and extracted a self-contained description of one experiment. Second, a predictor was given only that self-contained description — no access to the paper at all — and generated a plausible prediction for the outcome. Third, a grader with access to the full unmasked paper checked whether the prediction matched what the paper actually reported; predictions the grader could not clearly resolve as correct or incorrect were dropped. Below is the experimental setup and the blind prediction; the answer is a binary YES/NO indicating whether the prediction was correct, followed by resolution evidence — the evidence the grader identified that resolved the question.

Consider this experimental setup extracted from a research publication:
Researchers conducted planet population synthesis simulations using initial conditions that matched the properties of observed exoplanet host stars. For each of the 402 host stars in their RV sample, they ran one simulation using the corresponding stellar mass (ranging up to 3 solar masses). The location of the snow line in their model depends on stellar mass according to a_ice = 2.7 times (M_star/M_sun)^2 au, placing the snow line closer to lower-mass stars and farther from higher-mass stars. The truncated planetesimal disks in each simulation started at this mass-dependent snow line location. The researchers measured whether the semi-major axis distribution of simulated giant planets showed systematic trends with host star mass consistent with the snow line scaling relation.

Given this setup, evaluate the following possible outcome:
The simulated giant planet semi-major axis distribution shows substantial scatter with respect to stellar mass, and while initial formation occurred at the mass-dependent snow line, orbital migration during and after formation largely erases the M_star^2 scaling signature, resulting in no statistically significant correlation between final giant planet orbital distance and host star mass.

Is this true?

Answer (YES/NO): NO